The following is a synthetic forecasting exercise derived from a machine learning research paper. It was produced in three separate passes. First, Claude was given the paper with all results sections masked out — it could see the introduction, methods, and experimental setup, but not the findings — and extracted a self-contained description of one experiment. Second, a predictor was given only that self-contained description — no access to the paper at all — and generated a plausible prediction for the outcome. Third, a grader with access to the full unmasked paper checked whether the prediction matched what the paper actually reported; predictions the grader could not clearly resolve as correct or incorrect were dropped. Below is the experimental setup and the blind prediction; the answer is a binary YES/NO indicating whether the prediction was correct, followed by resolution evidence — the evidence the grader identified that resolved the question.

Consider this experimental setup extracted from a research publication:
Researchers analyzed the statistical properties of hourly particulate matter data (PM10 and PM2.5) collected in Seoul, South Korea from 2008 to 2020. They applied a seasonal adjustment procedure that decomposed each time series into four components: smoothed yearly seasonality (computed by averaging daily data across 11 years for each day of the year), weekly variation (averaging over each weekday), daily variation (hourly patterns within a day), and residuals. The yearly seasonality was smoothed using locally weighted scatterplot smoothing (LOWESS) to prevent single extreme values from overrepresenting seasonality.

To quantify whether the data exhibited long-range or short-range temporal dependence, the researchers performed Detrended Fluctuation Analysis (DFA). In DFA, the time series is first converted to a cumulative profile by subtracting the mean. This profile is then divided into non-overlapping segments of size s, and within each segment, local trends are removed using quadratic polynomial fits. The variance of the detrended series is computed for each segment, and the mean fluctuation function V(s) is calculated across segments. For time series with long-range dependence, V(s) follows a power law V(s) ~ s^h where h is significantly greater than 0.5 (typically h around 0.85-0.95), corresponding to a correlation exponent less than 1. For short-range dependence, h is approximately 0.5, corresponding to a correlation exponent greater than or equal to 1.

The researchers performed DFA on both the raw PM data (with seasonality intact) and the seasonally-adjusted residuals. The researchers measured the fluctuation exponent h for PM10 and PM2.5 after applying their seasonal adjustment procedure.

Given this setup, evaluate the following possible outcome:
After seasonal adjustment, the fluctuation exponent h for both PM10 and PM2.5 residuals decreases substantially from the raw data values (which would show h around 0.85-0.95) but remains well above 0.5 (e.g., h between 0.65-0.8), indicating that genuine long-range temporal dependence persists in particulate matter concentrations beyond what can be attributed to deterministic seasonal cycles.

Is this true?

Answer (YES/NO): NO